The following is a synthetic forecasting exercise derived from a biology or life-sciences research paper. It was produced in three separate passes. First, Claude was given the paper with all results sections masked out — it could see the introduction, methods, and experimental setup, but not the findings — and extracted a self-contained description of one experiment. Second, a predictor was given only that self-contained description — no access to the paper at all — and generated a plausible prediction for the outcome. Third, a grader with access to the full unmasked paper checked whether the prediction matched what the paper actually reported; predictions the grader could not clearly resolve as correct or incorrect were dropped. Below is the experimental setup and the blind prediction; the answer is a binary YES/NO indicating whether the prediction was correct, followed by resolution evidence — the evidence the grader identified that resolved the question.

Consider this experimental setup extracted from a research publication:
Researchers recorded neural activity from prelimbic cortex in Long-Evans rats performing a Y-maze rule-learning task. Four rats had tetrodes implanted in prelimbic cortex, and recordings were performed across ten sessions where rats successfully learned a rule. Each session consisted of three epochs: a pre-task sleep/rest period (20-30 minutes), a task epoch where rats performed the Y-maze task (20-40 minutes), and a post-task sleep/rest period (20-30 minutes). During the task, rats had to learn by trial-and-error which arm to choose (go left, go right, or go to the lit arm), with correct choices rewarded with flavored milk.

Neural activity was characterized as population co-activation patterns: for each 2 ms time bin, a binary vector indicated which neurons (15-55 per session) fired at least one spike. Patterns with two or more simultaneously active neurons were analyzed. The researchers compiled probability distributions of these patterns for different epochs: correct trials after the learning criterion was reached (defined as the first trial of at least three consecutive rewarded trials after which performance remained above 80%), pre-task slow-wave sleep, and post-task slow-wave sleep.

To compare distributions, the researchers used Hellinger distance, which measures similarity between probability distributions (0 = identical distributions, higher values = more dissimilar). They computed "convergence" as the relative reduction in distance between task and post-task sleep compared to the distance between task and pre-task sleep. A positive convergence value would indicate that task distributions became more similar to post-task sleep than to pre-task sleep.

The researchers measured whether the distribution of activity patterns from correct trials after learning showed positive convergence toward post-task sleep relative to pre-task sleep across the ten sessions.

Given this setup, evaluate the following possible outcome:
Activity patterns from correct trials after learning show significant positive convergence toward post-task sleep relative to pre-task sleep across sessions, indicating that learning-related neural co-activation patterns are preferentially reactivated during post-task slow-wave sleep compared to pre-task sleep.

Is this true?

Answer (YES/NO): YES